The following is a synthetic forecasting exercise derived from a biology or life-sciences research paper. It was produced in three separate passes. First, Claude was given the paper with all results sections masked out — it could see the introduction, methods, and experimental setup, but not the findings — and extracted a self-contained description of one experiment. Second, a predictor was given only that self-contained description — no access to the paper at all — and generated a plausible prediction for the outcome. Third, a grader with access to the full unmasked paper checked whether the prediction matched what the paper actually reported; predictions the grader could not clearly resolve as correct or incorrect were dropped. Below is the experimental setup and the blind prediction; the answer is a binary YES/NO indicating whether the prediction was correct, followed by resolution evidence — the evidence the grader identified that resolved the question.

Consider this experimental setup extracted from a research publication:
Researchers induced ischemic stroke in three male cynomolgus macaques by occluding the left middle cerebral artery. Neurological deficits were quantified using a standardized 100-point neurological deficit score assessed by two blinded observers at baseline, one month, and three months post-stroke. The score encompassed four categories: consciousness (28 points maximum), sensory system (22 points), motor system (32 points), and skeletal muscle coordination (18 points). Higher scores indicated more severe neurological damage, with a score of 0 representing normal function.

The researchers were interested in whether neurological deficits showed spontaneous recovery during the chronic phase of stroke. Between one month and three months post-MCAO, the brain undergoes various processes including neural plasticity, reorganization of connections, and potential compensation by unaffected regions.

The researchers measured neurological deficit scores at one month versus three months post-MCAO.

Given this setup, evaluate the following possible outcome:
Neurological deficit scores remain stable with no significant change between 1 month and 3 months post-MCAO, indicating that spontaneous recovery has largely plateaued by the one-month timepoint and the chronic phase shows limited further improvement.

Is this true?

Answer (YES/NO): YES